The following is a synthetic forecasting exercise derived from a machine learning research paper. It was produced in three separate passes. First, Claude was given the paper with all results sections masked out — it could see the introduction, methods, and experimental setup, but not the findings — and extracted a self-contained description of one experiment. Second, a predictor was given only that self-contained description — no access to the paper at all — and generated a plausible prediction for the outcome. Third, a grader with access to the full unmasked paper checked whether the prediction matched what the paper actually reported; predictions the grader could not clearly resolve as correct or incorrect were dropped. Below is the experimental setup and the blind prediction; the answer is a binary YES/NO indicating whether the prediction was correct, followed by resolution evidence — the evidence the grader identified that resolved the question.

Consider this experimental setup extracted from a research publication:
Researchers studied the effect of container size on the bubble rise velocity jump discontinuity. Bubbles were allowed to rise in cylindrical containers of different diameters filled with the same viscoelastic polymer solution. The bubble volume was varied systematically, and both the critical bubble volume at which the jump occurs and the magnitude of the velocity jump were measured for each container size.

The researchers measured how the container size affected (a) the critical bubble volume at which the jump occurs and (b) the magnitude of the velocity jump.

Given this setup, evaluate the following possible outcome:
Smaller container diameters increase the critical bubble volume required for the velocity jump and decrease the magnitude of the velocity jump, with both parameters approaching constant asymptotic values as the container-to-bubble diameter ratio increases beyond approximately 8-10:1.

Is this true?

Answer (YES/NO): NO